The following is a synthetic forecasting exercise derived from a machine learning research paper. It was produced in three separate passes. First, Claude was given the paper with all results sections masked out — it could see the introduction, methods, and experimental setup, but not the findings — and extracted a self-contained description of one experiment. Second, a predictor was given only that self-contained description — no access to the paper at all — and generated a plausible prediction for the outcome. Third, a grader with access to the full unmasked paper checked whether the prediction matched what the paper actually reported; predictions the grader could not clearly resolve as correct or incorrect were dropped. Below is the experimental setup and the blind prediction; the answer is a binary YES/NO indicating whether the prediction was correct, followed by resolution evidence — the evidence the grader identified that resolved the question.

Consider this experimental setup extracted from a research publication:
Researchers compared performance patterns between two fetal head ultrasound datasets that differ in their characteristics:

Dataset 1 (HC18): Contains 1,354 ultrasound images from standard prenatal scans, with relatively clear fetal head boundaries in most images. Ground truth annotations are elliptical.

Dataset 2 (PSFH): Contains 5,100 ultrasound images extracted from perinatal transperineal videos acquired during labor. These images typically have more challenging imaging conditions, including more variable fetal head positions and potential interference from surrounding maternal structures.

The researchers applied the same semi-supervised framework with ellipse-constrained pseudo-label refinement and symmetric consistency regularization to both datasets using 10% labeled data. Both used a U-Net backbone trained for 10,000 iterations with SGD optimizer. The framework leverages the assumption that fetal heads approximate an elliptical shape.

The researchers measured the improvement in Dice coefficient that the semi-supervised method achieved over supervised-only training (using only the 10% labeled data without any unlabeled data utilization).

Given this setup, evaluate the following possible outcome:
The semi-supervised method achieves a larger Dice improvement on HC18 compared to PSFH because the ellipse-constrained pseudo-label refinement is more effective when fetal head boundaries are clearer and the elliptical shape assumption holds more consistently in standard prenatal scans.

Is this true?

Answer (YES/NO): YES